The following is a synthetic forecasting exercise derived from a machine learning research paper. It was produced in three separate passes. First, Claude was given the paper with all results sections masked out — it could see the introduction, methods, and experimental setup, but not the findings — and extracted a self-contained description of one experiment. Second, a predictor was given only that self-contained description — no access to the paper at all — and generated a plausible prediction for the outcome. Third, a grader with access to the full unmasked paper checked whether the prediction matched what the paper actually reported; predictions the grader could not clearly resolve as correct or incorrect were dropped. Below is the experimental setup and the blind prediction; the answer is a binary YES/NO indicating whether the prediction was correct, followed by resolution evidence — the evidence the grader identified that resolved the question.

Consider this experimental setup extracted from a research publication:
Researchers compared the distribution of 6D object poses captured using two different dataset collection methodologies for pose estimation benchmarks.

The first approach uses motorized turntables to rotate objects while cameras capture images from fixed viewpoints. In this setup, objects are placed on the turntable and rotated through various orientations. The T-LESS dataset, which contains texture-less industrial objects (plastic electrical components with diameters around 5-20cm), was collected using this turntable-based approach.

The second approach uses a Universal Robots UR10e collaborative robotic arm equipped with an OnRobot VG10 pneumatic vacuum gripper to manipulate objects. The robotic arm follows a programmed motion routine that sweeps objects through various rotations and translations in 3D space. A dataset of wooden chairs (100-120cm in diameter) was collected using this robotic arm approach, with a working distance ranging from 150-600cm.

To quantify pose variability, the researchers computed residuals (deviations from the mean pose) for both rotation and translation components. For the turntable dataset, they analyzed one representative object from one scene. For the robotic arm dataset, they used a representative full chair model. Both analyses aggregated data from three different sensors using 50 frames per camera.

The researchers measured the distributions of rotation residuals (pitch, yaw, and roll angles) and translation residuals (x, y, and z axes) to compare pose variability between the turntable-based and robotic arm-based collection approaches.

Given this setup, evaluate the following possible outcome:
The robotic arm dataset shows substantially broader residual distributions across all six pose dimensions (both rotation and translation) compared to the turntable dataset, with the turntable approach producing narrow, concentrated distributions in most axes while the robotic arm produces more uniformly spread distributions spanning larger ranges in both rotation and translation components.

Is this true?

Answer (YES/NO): NO